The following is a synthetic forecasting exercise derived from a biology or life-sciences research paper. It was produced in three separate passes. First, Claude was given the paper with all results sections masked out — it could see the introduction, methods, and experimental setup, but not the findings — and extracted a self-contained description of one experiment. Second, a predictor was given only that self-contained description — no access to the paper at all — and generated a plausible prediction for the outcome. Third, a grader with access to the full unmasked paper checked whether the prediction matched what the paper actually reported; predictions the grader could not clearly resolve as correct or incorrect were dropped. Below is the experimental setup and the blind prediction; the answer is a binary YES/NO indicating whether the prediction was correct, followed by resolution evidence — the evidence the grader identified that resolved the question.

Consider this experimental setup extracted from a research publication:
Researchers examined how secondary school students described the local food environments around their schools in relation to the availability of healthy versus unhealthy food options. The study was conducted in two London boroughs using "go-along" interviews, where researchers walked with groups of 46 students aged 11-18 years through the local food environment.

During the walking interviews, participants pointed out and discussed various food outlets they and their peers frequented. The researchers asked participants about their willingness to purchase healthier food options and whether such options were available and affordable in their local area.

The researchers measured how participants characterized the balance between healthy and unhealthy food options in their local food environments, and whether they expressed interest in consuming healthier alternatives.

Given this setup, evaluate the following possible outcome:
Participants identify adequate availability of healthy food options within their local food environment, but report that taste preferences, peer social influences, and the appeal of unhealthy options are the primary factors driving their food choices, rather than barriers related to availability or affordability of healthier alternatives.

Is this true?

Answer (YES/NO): NO